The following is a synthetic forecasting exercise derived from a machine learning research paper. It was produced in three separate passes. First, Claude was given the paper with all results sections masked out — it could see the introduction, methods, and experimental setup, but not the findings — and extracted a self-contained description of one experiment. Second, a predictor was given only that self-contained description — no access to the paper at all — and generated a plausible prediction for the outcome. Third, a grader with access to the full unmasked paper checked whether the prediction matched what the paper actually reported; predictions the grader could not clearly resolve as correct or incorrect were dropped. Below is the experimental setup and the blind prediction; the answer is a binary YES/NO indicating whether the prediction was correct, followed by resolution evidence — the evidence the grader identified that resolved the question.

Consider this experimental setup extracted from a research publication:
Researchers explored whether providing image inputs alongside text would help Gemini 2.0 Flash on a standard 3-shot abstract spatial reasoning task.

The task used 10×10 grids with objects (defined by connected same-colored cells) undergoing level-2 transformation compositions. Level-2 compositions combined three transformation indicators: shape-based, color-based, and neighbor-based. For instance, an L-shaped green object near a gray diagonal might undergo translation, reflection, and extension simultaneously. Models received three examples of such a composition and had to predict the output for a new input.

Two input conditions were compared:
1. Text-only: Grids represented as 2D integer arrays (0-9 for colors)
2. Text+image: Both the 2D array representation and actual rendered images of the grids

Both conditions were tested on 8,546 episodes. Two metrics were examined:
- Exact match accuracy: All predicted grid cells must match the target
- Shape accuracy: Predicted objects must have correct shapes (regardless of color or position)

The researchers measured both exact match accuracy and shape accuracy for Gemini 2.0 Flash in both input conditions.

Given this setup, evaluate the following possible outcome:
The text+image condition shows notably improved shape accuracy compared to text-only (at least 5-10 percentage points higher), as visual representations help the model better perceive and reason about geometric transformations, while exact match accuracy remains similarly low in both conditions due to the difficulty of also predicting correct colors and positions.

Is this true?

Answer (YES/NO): NO